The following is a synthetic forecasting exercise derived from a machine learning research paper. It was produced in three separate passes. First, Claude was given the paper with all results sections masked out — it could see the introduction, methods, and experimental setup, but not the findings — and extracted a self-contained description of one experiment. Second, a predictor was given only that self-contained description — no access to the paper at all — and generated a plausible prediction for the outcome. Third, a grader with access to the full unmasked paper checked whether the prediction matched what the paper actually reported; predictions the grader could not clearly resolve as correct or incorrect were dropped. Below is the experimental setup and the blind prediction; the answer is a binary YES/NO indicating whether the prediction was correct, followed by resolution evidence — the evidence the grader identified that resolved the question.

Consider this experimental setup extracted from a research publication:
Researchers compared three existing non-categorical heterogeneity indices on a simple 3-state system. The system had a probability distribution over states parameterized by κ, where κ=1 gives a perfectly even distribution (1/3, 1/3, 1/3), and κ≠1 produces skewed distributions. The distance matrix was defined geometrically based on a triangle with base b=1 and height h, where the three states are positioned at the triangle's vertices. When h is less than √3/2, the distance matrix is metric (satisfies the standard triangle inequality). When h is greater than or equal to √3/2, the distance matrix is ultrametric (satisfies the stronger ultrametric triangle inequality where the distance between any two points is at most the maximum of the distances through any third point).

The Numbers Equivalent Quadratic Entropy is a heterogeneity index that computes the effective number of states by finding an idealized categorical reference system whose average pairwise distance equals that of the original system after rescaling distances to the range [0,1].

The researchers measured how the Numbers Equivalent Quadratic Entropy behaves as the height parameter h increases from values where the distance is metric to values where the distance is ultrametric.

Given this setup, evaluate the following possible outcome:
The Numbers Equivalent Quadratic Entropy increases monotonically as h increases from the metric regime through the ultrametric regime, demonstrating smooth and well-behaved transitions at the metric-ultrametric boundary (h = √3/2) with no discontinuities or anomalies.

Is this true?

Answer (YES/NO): NO